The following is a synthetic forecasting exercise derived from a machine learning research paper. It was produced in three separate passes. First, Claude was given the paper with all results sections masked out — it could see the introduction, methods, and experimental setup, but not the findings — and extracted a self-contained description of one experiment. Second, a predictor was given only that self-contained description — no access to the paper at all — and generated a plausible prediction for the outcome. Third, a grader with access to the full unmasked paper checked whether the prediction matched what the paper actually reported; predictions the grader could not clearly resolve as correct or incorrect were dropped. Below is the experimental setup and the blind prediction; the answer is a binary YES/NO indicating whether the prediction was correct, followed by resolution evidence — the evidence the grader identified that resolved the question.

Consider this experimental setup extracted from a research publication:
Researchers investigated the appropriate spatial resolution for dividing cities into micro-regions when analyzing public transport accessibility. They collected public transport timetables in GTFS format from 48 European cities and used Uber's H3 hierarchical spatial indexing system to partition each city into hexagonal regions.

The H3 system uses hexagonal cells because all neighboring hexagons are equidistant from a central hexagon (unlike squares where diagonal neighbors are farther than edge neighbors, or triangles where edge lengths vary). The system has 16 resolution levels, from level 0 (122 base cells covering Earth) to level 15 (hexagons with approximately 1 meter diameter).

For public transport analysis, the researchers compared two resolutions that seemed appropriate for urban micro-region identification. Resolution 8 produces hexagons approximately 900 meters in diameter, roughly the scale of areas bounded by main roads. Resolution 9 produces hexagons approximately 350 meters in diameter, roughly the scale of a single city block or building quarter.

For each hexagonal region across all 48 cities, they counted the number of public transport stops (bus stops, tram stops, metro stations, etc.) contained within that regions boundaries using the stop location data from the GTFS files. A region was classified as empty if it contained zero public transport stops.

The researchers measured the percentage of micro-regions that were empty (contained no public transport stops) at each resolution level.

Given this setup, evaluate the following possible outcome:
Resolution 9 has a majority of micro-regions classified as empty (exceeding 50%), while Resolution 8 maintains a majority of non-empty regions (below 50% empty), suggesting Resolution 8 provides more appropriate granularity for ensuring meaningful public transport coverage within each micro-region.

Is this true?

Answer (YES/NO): YES